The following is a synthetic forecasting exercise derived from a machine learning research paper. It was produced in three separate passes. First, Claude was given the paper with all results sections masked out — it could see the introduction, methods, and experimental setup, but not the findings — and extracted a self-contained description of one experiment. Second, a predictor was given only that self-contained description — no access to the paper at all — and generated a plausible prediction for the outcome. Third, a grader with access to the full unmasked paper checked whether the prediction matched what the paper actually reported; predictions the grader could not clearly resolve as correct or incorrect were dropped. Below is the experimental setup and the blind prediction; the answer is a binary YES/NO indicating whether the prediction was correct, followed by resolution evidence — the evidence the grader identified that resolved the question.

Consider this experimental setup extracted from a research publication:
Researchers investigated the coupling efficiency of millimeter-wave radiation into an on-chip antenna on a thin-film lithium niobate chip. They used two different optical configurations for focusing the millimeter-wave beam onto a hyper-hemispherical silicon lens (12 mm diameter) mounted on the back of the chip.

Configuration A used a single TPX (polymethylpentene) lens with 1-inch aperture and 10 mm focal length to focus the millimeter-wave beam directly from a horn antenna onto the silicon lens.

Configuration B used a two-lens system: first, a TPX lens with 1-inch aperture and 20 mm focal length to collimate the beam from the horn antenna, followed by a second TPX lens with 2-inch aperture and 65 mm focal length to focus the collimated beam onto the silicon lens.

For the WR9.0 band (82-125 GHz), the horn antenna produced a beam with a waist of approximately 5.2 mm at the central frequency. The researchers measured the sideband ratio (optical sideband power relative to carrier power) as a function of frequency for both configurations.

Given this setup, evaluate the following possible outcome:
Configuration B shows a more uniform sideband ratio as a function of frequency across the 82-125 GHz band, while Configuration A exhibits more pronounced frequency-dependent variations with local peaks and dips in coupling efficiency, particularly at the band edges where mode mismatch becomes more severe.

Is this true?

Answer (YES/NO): NO